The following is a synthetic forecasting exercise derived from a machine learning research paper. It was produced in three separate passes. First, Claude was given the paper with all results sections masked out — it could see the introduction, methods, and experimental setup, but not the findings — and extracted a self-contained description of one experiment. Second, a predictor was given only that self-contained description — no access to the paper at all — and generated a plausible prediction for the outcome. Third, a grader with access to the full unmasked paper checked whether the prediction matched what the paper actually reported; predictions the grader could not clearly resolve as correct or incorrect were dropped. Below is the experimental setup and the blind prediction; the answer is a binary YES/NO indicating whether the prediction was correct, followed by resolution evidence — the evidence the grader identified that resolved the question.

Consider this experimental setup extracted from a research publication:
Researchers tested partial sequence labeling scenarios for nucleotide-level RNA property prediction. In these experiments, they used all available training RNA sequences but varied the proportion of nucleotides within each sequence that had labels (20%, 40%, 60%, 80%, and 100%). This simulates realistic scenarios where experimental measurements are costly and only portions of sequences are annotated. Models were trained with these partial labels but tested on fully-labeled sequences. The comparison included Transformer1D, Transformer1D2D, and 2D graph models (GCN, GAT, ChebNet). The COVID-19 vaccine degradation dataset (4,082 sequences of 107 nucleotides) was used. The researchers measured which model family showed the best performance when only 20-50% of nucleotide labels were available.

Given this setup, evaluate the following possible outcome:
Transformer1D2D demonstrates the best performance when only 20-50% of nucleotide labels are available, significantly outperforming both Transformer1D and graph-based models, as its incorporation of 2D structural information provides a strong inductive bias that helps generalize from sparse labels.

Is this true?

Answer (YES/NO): NO